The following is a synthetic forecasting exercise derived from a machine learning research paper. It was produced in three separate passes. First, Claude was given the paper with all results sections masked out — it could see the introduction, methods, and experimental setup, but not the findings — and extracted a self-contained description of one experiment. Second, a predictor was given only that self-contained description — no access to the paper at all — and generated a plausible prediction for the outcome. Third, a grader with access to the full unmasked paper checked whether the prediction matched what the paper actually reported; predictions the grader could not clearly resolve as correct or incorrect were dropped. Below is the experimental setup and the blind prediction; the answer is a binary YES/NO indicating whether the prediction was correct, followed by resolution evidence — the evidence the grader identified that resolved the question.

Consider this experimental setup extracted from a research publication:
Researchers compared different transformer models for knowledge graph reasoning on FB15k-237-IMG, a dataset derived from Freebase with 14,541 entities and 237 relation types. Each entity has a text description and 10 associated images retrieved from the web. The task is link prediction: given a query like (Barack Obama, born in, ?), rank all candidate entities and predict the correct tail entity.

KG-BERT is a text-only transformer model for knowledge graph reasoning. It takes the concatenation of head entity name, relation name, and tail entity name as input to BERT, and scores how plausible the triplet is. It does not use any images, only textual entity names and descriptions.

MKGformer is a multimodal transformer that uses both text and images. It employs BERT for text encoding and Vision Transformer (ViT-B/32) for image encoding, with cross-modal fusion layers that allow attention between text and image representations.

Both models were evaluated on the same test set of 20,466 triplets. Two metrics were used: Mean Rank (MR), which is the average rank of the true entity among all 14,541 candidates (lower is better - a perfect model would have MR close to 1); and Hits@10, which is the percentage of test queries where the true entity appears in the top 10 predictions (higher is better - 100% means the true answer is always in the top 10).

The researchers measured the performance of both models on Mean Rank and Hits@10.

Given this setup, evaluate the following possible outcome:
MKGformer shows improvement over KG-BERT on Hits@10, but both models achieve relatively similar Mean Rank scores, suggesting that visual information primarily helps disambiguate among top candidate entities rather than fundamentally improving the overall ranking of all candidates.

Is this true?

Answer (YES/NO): NO